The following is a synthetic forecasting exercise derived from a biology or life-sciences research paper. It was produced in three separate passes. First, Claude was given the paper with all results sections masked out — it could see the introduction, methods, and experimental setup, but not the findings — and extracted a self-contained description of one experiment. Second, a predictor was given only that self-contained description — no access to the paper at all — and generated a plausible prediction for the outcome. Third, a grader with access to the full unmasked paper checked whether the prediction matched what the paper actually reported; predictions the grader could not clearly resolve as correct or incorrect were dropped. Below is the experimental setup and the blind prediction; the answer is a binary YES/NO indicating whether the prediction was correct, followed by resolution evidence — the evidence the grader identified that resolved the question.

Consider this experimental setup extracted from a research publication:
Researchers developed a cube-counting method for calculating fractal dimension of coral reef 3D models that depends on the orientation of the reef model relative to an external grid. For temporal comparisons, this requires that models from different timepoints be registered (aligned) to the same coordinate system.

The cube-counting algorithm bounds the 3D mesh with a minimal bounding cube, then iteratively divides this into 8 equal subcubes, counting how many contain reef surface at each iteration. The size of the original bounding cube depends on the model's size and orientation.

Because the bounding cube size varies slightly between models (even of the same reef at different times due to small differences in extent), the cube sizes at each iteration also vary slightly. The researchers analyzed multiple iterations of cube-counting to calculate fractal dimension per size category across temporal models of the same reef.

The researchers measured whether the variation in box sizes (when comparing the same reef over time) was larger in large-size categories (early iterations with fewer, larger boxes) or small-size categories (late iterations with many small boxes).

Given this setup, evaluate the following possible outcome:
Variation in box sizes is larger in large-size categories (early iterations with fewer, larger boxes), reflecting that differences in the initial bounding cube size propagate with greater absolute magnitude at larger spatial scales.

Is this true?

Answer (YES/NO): YES